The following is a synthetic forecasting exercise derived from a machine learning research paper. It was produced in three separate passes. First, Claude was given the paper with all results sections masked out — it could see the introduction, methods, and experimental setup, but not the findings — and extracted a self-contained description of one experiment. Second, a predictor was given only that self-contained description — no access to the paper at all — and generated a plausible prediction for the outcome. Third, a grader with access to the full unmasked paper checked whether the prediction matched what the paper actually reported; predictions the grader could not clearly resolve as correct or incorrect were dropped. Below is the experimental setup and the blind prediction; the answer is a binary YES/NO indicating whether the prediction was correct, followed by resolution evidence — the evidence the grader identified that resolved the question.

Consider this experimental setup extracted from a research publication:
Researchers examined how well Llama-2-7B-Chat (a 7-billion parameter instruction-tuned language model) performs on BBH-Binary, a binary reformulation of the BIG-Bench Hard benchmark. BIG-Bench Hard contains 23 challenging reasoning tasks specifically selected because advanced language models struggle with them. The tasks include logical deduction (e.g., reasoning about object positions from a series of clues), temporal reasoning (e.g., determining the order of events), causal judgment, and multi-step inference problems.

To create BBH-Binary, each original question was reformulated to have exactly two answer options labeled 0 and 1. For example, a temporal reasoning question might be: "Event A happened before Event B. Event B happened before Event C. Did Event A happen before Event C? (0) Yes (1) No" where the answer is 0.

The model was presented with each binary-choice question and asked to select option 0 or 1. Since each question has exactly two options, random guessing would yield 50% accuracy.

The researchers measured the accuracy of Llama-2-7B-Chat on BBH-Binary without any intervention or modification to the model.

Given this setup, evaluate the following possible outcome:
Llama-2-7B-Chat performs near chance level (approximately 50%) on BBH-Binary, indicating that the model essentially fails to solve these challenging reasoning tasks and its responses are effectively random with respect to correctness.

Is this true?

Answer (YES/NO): YES